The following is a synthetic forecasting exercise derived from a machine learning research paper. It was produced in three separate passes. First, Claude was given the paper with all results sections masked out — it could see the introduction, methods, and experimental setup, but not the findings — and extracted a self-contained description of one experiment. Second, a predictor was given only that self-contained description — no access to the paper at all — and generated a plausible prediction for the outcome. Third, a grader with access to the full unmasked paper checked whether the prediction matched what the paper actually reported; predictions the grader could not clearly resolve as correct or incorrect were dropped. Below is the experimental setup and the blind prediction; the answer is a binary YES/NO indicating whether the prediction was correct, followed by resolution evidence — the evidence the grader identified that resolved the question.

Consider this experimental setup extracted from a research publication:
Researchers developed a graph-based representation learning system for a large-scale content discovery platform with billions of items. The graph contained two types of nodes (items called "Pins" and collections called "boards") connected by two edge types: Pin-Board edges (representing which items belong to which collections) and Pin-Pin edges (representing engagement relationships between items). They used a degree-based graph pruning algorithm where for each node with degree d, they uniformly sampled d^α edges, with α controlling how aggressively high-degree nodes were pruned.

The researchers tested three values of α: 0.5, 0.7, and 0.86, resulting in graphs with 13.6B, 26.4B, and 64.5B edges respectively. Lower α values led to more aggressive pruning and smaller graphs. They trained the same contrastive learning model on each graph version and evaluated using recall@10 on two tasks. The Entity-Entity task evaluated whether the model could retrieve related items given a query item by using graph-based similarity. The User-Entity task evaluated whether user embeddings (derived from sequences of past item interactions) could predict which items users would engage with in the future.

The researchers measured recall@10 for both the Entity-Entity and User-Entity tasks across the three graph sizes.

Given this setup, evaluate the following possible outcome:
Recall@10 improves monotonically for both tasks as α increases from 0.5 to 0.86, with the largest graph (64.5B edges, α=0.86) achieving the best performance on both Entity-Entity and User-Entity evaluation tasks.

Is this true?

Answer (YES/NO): NO